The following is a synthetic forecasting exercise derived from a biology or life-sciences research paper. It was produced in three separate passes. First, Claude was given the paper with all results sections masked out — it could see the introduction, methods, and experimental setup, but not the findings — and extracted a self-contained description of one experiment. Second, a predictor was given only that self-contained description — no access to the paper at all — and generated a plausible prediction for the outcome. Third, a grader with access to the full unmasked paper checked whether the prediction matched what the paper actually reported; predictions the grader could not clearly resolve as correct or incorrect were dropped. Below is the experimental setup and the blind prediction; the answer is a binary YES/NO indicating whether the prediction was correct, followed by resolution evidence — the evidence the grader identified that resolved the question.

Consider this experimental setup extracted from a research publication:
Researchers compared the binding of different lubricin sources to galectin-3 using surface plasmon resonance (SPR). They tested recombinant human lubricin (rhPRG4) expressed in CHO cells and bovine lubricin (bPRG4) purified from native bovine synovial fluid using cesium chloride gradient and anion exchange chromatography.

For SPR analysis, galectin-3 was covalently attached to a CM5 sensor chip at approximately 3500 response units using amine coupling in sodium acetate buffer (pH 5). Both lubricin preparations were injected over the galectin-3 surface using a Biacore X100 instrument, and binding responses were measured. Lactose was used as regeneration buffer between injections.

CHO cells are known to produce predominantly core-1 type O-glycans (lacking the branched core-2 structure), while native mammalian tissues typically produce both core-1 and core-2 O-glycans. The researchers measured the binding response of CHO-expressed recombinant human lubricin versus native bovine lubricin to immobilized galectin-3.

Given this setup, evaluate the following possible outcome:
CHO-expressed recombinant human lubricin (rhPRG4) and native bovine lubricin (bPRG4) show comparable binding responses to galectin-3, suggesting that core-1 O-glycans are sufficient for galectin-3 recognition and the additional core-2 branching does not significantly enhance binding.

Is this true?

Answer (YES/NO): NO